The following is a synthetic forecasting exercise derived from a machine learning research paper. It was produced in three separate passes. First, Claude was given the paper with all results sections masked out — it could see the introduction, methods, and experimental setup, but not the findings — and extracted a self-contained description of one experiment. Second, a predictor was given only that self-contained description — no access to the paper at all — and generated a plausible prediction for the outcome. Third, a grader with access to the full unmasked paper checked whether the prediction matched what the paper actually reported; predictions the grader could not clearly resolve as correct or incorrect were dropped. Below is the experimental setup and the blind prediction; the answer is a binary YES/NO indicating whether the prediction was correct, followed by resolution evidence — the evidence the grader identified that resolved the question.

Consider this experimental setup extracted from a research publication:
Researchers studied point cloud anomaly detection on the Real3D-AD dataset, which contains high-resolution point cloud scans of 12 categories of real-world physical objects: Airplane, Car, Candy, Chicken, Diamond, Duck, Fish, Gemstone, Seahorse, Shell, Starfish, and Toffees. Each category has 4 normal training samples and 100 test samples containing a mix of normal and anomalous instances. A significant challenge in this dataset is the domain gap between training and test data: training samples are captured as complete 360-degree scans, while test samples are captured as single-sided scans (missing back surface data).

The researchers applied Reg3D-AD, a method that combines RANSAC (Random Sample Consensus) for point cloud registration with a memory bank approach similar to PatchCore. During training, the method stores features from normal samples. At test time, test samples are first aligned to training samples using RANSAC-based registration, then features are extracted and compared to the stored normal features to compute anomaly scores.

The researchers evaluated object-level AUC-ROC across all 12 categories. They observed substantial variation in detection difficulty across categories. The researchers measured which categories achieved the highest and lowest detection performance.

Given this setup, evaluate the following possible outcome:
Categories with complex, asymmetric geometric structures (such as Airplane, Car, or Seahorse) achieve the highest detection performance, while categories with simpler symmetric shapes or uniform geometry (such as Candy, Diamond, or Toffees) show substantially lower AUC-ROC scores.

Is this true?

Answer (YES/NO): NO